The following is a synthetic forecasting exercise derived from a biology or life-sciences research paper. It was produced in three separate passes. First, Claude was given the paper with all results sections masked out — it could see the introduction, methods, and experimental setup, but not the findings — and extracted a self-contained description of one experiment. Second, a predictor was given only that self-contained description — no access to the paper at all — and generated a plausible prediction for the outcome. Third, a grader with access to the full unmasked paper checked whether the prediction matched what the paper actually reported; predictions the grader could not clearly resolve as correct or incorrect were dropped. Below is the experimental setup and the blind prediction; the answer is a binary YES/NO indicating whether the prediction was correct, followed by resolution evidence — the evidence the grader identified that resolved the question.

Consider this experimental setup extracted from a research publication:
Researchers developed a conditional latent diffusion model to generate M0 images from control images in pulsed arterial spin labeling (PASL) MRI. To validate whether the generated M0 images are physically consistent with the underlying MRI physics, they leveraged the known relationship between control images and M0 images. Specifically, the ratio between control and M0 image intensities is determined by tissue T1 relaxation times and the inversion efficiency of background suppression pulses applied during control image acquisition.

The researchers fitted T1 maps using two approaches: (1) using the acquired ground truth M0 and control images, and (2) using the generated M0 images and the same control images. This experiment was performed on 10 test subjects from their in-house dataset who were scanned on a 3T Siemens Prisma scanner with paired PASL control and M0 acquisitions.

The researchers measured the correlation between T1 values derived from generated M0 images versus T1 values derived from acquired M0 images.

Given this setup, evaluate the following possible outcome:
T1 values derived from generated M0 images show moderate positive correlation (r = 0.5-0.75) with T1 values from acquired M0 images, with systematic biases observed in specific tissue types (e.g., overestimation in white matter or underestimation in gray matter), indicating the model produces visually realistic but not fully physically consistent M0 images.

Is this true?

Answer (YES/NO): NO